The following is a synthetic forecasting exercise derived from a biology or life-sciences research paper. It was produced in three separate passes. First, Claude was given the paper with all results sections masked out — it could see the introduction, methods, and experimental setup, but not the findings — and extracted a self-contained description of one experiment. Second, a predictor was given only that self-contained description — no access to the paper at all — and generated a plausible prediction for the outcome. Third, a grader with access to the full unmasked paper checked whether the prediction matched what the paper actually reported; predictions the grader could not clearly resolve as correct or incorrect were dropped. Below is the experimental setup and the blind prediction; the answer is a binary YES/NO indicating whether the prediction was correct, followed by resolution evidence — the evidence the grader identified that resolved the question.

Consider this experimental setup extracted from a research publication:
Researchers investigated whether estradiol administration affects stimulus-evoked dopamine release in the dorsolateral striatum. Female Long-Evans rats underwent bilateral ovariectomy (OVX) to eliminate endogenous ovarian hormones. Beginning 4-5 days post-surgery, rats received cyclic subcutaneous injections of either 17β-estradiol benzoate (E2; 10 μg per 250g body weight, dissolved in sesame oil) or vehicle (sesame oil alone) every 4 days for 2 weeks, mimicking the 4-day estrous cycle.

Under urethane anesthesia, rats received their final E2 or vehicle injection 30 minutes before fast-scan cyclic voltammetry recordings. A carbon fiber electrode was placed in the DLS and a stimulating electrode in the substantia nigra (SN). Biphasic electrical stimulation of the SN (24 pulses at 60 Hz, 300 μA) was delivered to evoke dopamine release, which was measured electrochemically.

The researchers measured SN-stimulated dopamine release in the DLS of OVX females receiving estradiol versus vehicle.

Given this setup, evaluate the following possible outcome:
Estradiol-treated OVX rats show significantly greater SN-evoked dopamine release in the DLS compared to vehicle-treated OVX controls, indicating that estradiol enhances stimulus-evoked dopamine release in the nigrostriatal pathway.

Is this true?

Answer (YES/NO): YES